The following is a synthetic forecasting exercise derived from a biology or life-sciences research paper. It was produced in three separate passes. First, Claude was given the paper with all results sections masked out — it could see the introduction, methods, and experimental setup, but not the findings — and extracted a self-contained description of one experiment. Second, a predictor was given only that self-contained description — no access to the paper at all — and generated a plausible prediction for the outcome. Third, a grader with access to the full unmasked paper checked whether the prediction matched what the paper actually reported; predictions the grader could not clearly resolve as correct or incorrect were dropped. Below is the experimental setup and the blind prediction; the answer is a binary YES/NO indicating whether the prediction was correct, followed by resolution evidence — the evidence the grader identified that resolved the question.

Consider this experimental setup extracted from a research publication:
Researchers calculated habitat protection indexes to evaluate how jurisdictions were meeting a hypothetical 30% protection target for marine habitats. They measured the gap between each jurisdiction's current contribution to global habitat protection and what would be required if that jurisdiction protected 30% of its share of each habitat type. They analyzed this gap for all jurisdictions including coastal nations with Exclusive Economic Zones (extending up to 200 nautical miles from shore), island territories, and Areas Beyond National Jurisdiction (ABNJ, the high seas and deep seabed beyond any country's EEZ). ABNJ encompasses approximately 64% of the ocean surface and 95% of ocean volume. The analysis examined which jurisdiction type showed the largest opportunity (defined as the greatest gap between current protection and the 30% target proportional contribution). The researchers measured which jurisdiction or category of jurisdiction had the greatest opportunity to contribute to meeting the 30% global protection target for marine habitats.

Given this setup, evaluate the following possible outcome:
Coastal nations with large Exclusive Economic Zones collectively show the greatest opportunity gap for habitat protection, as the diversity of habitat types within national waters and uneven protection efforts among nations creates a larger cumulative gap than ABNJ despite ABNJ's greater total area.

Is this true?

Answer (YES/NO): NO